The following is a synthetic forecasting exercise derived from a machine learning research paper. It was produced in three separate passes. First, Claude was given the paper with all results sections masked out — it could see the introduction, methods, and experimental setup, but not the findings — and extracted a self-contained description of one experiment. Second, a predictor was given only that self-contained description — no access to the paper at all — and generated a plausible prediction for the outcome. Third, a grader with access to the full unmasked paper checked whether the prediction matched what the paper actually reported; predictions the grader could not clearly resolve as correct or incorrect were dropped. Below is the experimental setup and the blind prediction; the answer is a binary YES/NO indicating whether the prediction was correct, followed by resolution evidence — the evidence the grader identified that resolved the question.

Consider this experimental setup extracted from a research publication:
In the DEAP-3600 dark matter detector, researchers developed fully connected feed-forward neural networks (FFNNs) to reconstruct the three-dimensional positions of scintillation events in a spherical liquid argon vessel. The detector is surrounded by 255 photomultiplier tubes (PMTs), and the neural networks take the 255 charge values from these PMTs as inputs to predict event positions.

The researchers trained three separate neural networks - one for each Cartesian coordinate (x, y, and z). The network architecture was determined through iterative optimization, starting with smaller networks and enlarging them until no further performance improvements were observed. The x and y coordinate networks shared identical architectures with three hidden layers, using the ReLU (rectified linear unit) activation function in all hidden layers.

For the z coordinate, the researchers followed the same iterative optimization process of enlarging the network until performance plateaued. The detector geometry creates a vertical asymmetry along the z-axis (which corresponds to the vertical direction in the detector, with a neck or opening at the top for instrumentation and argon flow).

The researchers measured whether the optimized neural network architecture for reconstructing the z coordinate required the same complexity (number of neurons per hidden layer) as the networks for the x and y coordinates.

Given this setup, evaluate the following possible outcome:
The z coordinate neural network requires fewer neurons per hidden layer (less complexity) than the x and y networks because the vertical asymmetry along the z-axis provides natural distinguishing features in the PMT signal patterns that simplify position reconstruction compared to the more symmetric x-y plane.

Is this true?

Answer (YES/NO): NO